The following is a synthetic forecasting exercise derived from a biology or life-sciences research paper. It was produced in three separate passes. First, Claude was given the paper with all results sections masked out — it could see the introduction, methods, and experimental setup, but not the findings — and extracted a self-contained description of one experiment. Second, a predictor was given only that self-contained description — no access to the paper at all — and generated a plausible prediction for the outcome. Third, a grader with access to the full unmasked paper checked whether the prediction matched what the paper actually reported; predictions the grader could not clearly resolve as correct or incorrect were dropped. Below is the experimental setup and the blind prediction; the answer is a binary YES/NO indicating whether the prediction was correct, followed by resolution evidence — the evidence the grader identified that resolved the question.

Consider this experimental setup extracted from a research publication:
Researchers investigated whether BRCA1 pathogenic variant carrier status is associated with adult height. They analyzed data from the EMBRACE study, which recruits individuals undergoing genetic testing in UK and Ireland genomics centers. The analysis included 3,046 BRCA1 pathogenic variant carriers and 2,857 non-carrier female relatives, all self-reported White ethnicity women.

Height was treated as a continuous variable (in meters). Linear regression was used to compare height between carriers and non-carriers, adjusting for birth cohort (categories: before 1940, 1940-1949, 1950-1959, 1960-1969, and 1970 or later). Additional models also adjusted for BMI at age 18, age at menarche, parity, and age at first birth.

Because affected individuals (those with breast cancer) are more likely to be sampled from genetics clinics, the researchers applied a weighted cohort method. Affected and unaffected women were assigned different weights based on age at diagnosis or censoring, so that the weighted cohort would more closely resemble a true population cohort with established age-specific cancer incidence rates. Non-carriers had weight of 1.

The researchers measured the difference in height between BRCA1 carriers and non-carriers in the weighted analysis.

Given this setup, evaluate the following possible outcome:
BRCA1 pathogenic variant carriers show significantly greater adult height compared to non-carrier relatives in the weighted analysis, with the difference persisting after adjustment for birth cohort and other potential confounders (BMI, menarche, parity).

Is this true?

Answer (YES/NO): YES